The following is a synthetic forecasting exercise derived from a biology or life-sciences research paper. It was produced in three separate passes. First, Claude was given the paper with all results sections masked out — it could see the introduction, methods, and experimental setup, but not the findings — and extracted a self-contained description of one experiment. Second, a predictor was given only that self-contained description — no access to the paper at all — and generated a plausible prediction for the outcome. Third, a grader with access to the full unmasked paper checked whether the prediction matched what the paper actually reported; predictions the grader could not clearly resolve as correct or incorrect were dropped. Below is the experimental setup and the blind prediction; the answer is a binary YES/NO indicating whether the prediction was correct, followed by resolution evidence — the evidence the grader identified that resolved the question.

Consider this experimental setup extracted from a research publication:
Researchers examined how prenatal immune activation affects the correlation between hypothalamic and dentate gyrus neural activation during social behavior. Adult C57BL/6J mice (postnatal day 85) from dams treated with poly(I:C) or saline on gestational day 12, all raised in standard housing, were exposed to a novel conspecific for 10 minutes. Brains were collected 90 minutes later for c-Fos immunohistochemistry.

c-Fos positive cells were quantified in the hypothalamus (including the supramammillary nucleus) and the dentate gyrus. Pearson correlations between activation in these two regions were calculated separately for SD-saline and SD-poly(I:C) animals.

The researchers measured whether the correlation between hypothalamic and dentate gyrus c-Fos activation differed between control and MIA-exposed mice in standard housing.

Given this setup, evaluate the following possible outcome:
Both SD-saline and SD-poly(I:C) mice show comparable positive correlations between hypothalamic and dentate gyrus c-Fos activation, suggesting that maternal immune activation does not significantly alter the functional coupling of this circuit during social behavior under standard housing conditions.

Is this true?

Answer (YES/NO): NO